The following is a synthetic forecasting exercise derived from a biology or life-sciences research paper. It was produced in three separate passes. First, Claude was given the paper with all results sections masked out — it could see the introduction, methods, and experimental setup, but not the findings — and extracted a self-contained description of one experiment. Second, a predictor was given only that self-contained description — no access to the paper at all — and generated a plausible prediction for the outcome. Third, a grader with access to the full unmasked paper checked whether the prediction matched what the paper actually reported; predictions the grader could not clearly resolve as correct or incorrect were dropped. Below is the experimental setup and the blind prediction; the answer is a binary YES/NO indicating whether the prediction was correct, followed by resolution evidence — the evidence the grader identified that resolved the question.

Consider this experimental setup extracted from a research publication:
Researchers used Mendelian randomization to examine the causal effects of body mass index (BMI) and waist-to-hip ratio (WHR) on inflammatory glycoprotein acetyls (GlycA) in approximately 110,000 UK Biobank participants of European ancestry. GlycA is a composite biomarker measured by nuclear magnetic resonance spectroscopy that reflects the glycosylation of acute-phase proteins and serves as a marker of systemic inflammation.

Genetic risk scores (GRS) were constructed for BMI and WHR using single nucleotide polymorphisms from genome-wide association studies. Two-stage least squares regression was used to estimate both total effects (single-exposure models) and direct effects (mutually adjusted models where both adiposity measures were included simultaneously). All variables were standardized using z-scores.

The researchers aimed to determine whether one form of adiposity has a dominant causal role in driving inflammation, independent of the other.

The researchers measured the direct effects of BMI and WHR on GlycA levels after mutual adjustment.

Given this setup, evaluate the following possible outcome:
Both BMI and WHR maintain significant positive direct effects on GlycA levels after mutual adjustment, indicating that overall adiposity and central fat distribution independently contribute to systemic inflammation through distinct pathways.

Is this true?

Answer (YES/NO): NO